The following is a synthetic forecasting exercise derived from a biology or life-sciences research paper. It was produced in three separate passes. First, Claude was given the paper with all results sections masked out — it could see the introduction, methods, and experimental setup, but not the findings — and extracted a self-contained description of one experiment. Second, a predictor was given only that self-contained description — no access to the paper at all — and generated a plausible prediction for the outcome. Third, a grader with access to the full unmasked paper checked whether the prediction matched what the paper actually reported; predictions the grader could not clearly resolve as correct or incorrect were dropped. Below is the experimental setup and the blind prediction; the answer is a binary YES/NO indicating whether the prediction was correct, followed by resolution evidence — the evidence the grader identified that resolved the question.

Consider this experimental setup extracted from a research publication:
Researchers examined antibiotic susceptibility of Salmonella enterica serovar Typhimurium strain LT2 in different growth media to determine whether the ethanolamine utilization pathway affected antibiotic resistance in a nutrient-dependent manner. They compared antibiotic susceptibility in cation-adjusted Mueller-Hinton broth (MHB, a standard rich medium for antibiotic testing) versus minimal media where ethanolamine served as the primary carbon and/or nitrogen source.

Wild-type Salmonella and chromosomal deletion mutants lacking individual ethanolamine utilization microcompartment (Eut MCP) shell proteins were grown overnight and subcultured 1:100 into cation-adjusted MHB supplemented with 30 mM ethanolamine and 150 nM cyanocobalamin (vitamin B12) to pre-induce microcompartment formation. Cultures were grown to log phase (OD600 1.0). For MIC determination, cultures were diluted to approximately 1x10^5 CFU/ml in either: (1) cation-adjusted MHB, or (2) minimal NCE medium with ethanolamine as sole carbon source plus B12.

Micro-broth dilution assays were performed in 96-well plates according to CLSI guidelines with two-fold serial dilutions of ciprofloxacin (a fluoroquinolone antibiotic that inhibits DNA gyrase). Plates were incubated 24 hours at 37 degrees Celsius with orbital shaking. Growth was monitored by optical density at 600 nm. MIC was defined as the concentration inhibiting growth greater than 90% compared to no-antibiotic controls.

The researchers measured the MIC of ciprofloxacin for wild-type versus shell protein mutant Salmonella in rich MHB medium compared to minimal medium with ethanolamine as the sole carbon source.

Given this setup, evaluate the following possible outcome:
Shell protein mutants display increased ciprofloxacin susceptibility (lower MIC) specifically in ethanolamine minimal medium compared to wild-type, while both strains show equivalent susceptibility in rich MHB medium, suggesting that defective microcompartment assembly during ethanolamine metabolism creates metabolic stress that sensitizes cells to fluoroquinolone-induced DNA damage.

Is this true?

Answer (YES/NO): NO